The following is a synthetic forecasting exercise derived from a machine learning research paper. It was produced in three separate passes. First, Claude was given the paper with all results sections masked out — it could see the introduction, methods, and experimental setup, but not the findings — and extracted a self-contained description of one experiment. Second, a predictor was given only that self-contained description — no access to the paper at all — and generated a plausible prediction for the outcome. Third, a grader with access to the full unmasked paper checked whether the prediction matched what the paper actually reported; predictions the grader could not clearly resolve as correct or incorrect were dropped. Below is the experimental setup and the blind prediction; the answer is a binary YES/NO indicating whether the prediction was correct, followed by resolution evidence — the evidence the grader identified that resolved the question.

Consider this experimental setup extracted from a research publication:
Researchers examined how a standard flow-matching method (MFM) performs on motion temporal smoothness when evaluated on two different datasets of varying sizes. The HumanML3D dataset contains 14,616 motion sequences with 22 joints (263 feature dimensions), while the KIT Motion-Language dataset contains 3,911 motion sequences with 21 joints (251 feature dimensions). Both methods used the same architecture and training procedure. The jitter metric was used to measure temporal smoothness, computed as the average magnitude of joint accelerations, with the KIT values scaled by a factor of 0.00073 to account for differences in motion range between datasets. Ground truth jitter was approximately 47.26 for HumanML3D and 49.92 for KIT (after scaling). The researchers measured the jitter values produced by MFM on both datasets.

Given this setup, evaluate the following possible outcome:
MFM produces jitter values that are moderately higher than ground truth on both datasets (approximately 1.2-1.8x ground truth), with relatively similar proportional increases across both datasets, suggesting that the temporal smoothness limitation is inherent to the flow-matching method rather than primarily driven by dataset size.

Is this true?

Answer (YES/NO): NO